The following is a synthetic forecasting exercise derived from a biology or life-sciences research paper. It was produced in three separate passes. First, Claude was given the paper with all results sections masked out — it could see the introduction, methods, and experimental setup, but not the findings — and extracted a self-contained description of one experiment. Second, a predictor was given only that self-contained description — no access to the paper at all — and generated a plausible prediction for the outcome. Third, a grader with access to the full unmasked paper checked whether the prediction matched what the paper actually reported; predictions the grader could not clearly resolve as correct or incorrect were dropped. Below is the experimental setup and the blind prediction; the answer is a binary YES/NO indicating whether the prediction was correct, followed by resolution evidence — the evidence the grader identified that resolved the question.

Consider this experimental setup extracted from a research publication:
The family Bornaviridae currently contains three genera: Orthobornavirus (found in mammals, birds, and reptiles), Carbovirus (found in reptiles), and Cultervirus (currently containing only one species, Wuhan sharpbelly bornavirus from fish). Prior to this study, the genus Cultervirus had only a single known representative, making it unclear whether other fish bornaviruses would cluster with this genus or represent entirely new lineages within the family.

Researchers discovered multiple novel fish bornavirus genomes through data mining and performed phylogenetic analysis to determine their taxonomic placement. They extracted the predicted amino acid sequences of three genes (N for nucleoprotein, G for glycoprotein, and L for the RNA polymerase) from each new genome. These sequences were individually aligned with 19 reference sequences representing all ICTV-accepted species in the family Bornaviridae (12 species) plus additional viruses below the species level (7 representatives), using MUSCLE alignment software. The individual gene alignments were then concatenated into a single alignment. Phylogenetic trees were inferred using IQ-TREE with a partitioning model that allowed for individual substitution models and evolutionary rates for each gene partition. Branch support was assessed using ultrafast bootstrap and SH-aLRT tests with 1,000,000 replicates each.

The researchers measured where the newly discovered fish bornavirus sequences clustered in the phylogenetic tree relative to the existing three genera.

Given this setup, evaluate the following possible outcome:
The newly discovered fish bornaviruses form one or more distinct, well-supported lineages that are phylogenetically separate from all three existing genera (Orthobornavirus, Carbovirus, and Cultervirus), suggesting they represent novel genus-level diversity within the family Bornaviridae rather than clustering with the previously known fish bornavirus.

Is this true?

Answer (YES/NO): NO